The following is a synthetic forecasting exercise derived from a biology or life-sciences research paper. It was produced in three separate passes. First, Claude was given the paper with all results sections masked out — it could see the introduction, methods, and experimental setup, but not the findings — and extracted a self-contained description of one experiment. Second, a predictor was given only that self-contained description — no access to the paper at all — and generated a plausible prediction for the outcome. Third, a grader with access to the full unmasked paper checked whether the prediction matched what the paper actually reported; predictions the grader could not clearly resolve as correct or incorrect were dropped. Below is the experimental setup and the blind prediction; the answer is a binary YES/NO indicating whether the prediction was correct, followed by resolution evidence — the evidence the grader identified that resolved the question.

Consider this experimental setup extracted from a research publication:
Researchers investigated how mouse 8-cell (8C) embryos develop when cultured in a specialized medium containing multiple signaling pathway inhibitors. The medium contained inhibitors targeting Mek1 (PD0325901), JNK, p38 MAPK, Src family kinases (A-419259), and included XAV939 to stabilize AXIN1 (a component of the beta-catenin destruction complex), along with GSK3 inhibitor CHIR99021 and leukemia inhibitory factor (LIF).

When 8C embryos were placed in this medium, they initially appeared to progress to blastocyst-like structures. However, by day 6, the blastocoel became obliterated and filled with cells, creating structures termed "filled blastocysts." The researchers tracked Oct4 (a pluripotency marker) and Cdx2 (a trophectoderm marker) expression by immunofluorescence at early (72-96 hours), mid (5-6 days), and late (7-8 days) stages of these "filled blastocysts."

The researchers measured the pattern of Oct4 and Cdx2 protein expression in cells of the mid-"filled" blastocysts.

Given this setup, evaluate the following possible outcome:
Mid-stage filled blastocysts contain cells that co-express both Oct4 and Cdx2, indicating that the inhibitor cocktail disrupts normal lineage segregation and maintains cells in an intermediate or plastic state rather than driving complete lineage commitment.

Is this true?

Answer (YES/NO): NO